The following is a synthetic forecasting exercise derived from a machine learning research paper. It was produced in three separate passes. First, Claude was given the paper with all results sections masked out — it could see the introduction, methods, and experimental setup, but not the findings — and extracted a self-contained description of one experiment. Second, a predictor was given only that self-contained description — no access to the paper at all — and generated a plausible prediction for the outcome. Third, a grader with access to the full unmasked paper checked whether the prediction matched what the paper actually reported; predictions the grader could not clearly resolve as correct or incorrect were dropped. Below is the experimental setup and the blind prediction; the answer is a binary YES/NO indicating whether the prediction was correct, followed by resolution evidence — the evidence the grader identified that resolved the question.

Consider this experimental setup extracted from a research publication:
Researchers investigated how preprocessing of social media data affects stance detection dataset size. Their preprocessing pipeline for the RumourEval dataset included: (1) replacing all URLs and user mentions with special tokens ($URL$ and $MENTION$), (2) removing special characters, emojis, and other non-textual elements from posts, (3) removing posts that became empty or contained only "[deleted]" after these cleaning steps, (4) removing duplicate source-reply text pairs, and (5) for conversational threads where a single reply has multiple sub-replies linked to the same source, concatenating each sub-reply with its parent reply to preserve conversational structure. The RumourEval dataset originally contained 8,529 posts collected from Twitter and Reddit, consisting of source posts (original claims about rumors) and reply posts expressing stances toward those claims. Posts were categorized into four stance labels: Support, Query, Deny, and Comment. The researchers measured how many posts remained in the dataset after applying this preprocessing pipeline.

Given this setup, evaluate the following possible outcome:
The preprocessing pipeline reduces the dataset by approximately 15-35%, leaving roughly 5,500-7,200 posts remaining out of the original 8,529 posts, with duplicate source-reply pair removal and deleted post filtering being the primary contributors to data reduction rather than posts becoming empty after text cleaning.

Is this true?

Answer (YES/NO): NO